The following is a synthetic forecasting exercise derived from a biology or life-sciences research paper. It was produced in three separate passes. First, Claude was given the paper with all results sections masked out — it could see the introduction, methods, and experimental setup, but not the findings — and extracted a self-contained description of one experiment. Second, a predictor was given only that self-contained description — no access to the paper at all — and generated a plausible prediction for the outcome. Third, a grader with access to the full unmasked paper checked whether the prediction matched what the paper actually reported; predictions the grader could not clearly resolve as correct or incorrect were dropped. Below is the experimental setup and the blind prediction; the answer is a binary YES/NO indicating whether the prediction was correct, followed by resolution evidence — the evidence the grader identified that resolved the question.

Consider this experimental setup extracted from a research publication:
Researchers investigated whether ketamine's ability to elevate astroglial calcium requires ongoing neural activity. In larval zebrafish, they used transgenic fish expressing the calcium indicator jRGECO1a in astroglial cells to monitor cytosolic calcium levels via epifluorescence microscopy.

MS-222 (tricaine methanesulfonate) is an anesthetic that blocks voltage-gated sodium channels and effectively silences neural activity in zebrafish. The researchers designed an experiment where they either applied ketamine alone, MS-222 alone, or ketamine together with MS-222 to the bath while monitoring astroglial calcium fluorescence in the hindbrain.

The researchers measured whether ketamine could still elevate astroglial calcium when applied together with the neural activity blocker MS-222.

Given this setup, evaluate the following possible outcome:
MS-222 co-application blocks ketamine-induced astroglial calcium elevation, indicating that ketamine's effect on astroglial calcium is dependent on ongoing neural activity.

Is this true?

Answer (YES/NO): NO